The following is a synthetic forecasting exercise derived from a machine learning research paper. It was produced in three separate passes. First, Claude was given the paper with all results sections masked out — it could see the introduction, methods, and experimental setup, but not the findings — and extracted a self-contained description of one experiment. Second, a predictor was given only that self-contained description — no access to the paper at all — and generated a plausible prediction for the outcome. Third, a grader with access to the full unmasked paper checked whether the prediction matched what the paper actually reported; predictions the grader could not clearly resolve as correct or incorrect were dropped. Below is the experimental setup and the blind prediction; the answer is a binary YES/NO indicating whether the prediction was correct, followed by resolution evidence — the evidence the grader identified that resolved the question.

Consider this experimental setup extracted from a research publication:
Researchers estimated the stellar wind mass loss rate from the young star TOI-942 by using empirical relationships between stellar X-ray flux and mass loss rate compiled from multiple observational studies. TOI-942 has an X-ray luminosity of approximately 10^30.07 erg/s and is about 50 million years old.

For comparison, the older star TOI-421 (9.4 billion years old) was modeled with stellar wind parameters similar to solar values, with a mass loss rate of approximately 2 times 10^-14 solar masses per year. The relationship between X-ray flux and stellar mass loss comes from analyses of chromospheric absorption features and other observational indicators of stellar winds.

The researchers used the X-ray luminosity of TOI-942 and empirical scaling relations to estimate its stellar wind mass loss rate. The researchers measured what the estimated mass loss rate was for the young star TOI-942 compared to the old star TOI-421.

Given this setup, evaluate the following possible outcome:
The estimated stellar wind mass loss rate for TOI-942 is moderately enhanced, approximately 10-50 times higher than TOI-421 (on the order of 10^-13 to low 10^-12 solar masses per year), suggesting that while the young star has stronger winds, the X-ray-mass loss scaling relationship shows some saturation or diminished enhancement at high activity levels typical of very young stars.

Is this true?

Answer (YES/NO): YES